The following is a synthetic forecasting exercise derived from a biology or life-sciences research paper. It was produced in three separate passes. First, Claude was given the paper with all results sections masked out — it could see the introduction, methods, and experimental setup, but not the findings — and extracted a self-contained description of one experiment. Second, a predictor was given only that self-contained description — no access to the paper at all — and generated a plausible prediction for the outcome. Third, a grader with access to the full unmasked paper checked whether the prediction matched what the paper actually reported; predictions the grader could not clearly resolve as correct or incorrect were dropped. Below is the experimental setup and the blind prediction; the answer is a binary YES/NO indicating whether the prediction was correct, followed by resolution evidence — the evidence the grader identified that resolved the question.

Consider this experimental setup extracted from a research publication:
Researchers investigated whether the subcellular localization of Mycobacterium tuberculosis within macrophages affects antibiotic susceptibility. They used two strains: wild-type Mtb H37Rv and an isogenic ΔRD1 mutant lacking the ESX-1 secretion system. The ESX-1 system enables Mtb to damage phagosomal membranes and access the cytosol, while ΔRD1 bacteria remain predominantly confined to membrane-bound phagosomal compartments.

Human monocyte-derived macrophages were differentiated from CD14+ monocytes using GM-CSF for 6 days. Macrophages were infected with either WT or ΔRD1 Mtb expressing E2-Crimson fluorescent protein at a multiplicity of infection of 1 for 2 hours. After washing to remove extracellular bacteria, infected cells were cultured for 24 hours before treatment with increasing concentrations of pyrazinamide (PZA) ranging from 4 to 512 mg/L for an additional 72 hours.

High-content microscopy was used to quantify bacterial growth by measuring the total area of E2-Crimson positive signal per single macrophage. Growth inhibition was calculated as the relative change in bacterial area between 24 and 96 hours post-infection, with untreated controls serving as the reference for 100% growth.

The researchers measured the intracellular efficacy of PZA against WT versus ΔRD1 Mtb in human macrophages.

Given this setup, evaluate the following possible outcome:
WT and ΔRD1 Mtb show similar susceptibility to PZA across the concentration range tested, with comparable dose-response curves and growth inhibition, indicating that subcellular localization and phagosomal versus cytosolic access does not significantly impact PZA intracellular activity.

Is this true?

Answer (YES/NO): NO